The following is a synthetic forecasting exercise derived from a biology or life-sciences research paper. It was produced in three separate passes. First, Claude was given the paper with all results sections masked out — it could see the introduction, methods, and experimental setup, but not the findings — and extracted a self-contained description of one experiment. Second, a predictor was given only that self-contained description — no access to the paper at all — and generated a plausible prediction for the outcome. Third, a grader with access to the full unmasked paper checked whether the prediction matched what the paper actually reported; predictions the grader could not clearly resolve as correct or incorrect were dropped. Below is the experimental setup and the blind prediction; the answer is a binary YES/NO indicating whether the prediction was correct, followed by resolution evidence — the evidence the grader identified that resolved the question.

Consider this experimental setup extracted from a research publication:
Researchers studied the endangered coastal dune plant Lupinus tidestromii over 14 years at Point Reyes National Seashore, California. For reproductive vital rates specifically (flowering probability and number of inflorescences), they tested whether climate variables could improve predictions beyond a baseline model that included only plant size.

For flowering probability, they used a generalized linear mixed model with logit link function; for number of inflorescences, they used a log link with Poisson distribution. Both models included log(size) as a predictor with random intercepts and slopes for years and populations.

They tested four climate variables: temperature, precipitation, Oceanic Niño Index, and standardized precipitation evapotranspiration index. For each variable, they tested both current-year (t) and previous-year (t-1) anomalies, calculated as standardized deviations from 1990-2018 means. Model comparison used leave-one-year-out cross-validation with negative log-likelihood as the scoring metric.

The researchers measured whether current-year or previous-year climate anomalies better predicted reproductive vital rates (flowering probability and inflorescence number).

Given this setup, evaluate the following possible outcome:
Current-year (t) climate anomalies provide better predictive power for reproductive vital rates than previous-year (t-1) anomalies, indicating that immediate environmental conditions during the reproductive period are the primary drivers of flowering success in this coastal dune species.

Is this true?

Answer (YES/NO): NO